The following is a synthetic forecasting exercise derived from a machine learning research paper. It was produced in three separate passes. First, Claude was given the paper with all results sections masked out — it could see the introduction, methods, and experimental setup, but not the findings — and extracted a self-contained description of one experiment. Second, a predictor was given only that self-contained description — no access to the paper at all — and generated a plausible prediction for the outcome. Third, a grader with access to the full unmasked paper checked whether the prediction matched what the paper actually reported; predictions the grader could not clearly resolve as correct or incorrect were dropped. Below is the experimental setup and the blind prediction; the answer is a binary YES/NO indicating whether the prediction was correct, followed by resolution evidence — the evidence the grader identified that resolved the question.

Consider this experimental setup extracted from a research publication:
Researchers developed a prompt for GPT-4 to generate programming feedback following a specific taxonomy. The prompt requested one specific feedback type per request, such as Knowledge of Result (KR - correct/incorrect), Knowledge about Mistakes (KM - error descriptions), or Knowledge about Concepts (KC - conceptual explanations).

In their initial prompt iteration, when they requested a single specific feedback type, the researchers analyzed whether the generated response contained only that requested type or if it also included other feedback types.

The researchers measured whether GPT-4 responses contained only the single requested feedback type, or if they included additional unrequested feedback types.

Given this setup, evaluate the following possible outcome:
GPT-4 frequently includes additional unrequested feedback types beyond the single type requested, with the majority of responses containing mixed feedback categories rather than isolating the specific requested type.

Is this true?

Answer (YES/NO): NO